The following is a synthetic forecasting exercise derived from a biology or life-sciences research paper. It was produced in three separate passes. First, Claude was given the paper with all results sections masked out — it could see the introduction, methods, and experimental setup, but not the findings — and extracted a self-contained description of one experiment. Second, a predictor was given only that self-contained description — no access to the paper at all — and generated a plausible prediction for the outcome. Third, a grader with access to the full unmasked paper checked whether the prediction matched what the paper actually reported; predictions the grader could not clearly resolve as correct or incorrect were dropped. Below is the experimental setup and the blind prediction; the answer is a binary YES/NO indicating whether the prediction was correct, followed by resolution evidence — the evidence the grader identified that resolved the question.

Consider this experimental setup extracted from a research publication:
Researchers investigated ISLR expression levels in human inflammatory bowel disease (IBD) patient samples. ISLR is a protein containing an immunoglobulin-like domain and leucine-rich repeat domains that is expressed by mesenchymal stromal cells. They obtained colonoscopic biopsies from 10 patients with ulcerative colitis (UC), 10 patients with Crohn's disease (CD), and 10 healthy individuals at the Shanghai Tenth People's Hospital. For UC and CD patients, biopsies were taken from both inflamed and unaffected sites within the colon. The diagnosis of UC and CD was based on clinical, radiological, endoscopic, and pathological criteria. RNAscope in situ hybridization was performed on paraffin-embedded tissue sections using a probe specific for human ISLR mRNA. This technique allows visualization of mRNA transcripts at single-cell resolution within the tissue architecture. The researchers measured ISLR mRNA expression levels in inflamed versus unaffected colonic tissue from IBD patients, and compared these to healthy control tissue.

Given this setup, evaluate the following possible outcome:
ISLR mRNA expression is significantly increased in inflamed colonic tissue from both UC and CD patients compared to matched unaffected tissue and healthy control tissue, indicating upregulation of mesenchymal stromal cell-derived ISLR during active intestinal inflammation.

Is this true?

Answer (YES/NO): YES